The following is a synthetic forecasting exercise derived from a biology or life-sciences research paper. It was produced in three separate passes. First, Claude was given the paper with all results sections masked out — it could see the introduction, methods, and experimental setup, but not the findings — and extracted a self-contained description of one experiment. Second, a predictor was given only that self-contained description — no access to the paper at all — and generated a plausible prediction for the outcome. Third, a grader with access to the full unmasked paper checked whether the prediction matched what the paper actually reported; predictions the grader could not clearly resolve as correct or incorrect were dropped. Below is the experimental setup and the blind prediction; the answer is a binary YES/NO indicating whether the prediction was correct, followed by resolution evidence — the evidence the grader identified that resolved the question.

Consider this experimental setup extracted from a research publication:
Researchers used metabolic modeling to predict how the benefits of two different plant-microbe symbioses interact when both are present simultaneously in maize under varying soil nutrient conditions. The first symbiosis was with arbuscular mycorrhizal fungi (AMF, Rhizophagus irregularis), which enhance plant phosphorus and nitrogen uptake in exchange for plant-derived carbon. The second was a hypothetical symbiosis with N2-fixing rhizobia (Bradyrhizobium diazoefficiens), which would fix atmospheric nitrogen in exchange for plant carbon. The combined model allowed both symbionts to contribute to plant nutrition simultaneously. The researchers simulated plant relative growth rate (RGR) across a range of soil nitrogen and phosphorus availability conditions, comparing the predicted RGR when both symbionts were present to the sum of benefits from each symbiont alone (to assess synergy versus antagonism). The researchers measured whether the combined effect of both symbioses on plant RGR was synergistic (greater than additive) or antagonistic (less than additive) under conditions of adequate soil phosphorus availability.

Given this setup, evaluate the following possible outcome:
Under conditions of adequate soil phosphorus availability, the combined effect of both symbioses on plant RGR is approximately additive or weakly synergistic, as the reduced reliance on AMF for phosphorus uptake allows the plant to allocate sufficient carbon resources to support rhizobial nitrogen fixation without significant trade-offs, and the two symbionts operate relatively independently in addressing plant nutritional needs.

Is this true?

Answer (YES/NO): NO